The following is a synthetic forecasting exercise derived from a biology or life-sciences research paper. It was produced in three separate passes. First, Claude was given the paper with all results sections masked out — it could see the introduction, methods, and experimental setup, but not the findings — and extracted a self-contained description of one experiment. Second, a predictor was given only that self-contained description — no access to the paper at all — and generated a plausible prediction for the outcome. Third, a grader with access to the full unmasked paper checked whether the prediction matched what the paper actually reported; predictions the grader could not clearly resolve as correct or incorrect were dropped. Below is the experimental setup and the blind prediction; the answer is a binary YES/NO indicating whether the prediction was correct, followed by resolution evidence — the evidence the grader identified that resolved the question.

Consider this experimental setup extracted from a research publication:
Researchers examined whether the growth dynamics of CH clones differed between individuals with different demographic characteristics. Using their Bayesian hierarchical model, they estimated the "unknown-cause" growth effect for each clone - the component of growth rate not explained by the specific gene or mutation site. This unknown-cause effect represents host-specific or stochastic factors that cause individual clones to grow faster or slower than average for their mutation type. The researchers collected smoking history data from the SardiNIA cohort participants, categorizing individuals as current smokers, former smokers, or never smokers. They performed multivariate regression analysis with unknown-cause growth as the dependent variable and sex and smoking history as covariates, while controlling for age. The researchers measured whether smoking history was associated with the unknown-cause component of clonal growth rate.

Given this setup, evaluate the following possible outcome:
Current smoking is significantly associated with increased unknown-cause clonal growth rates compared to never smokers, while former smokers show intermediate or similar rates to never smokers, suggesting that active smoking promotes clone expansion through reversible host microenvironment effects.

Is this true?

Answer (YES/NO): NO